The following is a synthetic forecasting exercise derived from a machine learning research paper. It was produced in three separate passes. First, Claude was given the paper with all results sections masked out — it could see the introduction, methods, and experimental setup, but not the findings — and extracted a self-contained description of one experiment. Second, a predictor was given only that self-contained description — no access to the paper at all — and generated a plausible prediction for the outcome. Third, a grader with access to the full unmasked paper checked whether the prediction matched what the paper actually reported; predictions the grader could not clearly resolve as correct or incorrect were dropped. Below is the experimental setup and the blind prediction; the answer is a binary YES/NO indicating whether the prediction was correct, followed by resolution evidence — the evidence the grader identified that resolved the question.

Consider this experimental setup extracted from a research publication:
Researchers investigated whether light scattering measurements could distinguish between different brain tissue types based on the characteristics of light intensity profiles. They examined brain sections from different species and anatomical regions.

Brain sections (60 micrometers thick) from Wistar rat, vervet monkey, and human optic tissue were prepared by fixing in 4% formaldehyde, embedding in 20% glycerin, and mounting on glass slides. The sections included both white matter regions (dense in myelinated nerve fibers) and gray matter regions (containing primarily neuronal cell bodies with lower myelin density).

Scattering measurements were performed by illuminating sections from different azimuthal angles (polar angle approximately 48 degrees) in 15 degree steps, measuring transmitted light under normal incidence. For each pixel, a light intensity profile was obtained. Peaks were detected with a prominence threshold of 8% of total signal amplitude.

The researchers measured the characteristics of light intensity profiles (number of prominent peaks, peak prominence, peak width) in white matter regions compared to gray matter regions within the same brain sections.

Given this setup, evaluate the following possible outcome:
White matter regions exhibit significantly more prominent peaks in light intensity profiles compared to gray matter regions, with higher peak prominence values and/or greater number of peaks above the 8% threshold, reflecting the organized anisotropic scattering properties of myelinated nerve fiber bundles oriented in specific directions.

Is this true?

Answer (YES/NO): YES